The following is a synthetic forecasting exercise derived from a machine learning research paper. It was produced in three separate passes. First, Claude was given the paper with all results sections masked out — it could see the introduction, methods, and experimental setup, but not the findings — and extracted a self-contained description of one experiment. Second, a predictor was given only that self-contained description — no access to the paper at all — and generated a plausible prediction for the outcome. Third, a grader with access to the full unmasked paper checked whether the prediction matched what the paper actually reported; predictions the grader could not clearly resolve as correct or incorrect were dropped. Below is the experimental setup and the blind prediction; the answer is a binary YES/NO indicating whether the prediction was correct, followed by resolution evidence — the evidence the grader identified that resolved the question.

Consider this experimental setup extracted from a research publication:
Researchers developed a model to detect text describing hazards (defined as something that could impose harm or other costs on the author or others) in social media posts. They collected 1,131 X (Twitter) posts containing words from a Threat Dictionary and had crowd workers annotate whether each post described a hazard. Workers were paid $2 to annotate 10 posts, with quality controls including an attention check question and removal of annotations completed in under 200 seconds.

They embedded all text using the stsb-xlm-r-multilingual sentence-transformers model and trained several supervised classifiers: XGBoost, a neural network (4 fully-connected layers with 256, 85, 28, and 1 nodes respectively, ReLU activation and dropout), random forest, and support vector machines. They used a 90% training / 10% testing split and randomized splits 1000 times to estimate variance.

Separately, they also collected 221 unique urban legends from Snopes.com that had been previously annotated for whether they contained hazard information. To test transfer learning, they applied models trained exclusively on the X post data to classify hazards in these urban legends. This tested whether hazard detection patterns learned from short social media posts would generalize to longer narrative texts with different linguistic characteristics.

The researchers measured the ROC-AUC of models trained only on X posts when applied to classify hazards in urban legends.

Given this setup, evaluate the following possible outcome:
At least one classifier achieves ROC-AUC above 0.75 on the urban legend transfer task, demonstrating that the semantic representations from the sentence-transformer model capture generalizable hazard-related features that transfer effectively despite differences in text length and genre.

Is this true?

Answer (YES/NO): NO